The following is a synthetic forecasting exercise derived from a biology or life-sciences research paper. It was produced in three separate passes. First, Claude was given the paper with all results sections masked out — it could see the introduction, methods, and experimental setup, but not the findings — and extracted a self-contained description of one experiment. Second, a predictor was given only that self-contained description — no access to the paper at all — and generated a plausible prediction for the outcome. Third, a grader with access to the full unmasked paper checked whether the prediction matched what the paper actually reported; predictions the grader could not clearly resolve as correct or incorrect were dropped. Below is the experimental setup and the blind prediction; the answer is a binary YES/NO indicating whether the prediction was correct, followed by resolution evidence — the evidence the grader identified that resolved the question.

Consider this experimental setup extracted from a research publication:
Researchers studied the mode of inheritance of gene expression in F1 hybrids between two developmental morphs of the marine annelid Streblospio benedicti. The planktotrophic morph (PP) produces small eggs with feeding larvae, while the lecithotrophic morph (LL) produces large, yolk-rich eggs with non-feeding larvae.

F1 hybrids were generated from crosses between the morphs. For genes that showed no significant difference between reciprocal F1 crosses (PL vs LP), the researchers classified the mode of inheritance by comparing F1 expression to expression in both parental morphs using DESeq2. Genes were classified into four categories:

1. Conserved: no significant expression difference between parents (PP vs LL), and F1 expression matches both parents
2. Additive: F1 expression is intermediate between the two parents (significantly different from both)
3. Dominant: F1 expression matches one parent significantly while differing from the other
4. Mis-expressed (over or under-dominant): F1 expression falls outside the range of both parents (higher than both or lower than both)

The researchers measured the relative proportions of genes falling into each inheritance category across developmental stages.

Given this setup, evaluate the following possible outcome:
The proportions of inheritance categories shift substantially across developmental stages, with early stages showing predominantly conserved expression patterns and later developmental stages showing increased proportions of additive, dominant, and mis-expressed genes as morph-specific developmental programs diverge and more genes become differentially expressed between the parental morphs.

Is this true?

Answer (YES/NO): NO